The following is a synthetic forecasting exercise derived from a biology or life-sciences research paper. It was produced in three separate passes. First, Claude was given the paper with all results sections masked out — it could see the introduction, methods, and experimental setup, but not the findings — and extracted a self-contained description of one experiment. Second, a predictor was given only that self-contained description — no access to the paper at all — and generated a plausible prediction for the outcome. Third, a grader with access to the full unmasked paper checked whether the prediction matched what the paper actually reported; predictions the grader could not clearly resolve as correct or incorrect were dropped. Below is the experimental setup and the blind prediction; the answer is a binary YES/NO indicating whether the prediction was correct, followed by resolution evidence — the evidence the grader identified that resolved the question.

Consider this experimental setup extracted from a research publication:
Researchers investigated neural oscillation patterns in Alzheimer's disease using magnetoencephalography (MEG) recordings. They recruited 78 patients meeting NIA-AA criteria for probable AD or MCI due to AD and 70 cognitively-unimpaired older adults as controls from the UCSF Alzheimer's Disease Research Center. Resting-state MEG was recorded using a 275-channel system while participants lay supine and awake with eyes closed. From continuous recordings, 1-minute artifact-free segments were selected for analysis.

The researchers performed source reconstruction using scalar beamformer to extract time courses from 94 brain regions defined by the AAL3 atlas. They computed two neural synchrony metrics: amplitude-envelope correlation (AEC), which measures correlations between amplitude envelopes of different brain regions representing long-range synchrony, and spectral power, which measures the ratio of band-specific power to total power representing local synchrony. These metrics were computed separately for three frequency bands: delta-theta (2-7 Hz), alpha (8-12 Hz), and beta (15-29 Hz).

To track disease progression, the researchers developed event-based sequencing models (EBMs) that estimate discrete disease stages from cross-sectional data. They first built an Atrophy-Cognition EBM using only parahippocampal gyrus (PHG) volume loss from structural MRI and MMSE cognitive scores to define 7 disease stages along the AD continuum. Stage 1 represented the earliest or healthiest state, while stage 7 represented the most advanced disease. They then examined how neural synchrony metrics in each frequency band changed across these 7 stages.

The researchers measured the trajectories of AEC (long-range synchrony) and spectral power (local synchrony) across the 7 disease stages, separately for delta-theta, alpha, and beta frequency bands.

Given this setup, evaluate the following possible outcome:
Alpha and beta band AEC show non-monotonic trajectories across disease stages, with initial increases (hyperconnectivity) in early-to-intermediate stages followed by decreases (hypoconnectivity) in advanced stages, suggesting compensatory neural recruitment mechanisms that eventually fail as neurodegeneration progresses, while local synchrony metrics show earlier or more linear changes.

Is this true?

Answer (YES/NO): NO